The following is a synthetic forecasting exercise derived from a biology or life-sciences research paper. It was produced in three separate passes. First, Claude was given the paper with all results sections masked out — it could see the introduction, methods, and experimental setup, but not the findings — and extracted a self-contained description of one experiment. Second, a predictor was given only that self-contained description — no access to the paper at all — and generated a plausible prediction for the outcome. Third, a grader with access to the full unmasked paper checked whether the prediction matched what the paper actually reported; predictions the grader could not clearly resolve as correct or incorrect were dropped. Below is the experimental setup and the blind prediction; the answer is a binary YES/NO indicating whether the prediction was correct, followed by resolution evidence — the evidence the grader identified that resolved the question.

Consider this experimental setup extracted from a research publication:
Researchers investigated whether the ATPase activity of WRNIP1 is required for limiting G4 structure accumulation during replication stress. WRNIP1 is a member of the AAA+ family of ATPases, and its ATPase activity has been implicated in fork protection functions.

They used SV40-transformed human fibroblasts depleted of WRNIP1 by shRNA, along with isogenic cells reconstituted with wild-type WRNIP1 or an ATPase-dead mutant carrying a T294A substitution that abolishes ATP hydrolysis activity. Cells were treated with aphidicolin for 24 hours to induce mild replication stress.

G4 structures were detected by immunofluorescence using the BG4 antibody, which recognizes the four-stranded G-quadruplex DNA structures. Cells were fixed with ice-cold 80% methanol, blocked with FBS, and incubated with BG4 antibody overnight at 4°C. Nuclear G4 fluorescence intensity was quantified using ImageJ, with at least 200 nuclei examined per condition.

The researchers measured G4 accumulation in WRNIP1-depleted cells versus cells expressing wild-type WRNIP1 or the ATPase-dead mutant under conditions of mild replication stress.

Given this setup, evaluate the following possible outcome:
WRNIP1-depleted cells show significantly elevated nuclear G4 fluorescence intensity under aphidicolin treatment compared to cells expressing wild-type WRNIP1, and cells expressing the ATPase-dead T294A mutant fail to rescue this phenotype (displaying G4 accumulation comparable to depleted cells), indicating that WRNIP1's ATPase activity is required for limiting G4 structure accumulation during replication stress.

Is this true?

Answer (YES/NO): NO